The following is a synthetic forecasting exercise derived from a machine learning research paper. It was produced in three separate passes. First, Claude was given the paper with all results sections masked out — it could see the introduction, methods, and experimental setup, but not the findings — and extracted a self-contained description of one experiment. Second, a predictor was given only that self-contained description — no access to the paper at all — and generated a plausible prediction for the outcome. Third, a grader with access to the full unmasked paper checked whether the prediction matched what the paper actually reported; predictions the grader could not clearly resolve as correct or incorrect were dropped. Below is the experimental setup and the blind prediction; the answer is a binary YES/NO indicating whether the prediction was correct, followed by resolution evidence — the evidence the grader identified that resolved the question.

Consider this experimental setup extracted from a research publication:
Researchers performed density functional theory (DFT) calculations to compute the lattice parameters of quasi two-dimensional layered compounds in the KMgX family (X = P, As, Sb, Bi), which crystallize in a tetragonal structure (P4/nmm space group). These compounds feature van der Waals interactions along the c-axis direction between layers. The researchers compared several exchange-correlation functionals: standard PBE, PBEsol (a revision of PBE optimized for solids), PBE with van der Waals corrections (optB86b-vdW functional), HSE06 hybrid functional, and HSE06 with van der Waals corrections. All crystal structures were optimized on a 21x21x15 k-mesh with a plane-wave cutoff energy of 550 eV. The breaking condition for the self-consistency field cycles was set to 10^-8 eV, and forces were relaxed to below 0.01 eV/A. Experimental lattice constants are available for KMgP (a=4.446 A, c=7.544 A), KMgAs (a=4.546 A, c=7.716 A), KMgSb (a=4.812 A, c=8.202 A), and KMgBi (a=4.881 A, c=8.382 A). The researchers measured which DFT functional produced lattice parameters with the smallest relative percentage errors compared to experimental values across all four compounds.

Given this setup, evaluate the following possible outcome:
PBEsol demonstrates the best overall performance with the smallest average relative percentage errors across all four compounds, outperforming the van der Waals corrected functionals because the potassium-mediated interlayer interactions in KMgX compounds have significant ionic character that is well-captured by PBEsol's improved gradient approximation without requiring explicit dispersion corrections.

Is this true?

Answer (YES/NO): NO